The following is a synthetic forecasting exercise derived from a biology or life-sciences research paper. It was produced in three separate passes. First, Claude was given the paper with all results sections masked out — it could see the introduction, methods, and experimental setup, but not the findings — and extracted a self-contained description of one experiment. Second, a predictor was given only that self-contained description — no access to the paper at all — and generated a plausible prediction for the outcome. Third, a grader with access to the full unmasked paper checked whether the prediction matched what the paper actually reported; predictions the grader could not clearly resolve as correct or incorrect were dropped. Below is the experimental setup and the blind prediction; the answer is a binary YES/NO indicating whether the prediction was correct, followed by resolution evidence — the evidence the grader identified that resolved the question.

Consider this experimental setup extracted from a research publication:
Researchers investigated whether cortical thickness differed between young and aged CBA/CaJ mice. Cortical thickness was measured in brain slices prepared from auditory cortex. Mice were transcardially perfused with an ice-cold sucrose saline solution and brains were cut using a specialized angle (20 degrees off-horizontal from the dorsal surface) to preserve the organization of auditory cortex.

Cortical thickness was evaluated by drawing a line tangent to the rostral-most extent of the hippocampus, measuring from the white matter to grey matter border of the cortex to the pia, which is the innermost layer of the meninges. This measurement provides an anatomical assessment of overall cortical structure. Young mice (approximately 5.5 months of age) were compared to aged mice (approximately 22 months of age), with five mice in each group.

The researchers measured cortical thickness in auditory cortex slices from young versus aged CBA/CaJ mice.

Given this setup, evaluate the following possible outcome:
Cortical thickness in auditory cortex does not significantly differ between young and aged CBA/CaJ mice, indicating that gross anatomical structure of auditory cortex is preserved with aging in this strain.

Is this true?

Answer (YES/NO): NO